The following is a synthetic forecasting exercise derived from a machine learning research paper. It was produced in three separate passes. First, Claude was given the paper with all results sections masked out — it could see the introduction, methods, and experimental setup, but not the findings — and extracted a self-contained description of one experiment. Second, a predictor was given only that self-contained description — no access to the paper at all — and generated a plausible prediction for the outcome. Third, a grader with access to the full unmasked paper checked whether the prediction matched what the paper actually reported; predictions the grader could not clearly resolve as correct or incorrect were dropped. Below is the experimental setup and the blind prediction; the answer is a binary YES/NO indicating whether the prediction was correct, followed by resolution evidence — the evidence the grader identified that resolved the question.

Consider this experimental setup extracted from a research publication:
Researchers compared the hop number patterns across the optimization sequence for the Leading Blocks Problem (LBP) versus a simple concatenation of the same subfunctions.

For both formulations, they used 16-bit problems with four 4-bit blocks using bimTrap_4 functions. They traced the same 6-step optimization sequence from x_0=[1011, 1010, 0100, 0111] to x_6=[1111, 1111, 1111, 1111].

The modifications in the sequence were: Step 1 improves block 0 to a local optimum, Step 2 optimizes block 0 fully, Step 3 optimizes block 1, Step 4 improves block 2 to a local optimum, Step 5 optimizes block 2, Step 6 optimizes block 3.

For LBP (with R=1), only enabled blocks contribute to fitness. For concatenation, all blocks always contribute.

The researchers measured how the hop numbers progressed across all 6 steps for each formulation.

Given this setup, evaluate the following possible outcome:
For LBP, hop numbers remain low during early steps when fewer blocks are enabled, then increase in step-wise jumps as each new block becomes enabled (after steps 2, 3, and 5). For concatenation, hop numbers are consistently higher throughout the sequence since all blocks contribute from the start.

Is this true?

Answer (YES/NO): NO